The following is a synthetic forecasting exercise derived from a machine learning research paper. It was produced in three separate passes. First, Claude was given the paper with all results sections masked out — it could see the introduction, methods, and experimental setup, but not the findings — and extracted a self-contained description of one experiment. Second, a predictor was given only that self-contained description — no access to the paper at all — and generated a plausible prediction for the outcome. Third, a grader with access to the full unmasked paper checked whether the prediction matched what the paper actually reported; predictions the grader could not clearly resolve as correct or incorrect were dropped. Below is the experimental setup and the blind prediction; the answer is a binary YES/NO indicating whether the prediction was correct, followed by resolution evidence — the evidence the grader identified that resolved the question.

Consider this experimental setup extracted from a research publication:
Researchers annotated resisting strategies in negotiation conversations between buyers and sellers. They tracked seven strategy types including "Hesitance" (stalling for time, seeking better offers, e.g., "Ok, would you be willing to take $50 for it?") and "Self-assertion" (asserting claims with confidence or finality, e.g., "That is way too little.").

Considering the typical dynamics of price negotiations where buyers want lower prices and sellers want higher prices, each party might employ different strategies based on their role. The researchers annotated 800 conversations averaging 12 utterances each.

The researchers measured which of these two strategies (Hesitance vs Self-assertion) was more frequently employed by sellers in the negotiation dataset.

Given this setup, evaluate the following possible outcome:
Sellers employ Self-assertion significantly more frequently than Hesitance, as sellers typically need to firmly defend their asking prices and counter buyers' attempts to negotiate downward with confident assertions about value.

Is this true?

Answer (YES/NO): NO